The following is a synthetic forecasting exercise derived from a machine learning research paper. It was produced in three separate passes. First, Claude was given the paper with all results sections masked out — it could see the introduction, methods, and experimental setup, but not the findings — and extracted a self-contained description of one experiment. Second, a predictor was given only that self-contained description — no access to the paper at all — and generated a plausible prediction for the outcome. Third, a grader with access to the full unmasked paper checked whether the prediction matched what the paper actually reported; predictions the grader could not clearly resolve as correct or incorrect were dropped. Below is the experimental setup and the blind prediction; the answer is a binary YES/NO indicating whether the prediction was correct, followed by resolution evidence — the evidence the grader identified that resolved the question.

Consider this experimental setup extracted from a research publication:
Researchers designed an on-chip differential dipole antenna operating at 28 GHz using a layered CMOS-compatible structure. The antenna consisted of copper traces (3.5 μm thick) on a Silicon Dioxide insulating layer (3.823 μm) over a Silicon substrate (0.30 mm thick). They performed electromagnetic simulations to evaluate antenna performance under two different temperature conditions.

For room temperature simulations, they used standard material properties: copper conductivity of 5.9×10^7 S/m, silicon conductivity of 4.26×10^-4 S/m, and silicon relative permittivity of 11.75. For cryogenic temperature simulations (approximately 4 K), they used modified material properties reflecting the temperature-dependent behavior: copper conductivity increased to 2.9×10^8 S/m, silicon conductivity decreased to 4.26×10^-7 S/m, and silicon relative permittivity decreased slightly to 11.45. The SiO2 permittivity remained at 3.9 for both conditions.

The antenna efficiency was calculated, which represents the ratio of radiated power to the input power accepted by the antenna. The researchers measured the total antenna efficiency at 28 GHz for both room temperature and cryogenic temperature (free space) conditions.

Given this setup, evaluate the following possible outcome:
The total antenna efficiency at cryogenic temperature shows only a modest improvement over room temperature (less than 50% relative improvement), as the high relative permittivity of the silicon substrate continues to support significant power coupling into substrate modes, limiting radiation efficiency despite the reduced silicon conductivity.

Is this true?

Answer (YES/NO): YES